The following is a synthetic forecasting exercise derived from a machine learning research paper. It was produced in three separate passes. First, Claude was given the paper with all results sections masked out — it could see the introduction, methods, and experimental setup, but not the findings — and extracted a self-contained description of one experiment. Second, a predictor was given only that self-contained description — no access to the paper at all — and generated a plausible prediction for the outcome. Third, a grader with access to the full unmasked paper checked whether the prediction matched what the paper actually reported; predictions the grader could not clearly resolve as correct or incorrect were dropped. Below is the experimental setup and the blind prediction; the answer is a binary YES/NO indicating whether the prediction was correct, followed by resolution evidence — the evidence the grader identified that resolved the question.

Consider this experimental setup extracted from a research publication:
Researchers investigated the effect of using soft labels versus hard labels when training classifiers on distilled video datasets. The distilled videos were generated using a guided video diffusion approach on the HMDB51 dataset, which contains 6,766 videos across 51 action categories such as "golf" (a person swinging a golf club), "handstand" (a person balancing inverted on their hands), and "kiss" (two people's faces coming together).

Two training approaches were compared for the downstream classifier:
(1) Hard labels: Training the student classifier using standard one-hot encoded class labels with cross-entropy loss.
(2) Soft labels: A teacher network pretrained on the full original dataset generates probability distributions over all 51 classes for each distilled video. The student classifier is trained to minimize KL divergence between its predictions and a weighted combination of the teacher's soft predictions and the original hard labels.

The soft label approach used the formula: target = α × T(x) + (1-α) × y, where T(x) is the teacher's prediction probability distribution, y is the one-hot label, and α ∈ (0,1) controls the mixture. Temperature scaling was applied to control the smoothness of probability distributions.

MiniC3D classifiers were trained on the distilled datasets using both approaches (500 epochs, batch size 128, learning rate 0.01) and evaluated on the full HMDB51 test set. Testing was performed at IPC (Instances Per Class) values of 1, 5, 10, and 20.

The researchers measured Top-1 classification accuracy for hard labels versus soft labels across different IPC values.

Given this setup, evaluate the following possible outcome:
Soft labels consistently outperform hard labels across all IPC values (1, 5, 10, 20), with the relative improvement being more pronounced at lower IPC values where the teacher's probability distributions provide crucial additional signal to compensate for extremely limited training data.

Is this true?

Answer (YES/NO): NO